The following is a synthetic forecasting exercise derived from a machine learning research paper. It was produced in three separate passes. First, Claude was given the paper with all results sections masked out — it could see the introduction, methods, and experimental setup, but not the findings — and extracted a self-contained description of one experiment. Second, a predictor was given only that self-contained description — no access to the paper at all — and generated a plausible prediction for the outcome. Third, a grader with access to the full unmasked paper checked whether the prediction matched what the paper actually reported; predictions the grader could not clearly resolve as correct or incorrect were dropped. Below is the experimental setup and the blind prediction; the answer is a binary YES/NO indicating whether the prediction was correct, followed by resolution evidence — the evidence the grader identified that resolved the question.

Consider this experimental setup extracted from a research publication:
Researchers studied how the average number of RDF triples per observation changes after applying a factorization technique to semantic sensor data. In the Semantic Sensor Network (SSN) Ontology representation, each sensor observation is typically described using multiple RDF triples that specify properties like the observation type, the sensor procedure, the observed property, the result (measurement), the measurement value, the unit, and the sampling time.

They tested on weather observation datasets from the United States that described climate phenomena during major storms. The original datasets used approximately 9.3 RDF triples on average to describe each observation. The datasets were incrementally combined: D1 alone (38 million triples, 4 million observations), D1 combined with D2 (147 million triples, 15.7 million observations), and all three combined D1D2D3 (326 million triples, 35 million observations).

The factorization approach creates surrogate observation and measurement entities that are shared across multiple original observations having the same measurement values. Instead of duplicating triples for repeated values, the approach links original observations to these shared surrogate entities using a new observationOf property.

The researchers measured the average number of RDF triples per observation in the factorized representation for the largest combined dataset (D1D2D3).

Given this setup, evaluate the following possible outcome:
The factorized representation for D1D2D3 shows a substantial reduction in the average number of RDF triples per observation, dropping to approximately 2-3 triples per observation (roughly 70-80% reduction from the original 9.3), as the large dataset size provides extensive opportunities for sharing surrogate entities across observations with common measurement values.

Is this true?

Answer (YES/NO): NO